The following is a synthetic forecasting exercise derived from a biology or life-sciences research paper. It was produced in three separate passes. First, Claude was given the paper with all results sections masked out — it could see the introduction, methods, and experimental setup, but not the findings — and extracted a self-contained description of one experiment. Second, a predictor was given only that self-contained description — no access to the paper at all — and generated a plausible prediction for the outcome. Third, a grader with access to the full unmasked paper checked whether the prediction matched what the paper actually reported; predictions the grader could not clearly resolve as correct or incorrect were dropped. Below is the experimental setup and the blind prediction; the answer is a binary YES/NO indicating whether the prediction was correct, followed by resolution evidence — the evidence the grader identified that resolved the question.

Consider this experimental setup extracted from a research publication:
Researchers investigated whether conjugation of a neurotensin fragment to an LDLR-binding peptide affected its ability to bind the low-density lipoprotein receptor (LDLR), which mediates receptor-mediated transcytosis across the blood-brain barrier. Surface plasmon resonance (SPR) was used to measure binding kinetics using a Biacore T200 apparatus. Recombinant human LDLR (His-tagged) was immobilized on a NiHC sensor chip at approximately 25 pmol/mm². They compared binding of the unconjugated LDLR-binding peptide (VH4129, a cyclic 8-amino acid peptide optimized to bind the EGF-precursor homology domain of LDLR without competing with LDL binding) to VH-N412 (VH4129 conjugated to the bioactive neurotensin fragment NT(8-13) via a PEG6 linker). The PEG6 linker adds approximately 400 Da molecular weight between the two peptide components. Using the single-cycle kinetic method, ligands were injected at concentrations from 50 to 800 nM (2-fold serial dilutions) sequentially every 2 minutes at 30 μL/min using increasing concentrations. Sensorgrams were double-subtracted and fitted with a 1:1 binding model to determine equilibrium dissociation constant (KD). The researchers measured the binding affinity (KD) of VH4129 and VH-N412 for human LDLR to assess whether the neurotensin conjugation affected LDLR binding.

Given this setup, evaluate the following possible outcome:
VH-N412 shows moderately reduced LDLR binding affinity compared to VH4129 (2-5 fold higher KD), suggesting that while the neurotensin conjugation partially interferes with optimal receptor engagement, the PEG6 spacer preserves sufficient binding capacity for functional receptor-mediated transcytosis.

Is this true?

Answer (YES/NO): NO